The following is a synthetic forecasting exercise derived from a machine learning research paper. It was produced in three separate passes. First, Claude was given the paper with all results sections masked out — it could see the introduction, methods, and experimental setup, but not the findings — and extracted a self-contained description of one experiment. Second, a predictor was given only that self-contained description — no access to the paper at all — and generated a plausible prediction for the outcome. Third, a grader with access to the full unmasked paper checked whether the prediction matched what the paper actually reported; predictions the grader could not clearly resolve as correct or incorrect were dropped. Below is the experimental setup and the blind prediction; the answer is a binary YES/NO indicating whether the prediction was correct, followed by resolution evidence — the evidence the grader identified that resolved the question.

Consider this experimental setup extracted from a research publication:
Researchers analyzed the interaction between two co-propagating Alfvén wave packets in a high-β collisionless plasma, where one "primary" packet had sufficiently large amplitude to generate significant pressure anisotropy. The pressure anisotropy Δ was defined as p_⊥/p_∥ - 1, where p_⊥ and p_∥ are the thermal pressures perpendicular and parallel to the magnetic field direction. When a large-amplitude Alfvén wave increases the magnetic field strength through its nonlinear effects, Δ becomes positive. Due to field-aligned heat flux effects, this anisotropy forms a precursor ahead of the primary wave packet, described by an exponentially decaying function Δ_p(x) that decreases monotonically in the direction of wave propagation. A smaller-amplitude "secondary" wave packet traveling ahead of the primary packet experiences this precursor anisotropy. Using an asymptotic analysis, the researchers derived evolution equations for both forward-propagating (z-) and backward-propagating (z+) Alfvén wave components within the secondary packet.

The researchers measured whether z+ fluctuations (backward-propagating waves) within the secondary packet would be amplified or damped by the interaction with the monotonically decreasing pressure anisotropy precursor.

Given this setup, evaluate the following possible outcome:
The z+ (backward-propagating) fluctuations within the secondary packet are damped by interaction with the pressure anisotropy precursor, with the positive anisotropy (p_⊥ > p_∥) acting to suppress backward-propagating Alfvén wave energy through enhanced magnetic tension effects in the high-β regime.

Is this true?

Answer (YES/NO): YES